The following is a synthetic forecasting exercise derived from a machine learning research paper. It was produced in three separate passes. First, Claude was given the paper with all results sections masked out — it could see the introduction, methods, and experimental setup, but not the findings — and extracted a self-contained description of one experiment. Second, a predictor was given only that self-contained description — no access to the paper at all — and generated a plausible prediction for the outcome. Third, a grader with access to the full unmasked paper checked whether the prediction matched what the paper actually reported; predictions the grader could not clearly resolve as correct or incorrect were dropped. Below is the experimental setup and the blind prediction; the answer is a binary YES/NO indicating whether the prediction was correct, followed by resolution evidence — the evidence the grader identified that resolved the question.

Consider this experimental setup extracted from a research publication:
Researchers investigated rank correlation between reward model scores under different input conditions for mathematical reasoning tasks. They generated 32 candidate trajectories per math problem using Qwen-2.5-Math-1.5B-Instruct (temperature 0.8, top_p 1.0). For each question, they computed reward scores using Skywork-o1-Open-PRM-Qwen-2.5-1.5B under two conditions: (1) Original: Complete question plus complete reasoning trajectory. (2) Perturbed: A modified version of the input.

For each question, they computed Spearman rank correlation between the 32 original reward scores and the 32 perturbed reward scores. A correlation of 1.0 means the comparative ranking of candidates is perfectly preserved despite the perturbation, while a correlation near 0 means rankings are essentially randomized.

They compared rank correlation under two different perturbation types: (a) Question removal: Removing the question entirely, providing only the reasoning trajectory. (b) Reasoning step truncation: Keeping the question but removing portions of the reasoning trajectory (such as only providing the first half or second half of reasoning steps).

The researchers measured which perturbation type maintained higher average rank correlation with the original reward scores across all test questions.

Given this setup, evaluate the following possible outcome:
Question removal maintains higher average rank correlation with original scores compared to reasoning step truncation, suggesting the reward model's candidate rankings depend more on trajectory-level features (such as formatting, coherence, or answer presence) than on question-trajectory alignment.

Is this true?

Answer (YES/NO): YES